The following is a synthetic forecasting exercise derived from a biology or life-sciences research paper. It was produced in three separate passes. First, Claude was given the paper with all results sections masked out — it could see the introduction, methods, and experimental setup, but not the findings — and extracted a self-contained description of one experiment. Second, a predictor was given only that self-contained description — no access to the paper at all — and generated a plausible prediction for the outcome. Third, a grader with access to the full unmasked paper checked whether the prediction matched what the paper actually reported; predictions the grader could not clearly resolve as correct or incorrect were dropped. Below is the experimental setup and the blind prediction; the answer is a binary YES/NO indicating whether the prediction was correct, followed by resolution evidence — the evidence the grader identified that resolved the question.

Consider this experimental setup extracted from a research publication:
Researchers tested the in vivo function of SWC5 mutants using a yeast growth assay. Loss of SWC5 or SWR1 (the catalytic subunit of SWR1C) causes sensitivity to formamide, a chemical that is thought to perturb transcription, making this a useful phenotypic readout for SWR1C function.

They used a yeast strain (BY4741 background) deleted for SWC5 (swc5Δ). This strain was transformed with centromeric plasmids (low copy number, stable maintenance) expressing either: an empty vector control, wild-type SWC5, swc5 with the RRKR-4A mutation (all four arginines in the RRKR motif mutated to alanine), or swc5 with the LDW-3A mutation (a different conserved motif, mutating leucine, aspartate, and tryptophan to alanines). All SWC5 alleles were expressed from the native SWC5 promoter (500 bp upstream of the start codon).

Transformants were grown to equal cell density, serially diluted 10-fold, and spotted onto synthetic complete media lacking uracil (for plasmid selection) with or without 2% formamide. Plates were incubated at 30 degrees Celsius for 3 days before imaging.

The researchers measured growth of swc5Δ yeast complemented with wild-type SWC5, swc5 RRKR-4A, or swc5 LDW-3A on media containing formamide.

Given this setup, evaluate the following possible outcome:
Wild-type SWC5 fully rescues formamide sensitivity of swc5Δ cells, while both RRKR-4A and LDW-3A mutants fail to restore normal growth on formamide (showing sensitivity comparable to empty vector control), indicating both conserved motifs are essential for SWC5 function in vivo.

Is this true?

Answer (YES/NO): NO